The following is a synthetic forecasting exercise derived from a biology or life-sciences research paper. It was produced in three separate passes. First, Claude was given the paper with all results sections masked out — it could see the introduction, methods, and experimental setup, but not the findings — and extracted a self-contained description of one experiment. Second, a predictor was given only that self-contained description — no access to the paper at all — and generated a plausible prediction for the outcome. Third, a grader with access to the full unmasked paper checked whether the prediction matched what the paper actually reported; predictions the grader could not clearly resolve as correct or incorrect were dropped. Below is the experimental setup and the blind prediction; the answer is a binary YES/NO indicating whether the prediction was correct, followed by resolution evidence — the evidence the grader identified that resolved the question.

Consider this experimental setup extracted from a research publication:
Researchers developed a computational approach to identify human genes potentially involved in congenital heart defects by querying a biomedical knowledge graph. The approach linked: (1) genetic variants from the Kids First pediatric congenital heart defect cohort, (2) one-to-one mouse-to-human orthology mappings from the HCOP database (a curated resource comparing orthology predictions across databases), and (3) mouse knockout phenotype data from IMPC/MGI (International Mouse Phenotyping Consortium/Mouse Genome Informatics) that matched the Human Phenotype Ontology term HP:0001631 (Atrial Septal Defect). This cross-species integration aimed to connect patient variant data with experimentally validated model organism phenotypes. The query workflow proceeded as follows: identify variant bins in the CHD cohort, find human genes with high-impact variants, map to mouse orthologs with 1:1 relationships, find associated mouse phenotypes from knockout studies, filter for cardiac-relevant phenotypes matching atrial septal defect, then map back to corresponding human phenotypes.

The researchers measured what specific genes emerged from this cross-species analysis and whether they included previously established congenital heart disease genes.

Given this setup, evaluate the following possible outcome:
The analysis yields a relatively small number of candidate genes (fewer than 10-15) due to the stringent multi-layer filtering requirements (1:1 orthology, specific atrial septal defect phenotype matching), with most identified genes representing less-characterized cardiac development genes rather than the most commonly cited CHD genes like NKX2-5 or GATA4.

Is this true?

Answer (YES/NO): NO